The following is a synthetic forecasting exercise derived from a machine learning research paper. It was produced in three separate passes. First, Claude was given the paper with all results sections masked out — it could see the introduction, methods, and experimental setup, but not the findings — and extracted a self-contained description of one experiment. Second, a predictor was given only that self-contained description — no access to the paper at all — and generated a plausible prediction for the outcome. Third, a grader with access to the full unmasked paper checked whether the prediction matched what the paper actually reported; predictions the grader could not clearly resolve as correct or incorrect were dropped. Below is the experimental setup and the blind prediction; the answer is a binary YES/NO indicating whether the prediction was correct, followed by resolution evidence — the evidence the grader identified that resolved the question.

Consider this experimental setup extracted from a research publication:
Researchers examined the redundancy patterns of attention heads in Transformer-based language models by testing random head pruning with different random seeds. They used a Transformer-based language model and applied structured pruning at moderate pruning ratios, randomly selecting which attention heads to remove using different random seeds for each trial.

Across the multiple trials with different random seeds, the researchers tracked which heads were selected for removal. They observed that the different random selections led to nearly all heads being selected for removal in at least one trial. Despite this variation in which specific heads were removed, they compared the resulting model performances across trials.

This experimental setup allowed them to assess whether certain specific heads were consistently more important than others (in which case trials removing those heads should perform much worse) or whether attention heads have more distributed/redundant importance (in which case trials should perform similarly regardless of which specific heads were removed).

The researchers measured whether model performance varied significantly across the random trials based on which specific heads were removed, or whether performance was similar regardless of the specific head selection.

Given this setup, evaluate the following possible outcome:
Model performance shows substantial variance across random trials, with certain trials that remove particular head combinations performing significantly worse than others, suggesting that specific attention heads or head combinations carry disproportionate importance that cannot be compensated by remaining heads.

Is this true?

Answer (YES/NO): NO